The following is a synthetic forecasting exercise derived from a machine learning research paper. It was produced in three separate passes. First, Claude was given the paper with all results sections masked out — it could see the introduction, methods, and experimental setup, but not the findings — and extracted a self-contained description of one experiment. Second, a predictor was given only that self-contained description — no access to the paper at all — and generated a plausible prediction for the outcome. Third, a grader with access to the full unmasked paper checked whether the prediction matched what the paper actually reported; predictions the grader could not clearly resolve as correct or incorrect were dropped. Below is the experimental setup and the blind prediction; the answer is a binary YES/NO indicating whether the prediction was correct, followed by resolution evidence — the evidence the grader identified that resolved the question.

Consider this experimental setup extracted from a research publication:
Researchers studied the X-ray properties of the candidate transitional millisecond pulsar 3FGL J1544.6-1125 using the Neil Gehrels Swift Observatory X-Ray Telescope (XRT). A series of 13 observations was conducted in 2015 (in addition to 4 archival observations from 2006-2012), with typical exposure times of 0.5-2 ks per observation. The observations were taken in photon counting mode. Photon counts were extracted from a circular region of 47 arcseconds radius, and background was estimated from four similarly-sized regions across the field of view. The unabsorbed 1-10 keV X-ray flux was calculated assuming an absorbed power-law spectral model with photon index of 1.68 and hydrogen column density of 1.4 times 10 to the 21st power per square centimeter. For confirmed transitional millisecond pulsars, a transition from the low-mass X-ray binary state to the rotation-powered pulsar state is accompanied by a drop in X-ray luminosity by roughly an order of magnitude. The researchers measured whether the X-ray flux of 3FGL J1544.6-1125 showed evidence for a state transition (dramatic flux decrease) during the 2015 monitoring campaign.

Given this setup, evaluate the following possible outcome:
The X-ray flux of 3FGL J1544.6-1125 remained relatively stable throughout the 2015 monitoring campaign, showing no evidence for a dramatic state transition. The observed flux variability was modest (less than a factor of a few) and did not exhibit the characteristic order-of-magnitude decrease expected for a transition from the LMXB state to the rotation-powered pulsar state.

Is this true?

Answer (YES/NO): YES